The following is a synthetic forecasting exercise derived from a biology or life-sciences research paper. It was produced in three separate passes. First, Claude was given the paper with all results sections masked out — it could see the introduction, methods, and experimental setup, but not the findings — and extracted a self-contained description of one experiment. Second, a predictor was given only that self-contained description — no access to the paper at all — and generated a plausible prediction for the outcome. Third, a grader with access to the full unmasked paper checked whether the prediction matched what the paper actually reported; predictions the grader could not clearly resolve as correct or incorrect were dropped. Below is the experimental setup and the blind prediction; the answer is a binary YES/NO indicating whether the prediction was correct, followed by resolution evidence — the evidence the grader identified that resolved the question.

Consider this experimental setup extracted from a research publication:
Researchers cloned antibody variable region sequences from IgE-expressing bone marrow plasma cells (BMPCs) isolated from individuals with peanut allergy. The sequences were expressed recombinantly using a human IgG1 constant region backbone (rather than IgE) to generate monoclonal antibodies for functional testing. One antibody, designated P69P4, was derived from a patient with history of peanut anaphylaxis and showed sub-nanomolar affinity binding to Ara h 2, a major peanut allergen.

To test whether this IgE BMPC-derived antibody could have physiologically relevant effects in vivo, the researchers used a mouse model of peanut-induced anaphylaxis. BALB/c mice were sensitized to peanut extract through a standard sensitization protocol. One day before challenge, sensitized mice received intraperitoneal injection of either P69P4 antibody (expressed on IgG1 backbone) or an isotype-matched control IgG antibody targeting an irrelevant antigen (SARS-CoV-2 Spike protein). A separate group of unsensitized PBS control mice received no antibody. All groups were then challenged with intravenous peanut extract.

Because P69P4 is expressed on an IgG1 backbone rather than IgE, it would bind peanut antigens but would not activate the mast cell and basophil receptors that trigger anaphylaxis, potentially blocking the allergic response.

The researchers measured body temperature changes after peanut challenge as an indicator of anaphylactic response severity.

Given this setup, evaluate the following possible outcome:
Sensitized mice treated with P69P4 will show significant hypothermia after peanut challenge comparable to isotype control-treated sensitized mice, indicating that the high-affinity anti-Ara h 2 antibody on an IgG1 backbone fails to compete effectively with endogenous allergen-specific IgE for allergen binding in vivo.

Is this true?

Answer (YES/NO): NO